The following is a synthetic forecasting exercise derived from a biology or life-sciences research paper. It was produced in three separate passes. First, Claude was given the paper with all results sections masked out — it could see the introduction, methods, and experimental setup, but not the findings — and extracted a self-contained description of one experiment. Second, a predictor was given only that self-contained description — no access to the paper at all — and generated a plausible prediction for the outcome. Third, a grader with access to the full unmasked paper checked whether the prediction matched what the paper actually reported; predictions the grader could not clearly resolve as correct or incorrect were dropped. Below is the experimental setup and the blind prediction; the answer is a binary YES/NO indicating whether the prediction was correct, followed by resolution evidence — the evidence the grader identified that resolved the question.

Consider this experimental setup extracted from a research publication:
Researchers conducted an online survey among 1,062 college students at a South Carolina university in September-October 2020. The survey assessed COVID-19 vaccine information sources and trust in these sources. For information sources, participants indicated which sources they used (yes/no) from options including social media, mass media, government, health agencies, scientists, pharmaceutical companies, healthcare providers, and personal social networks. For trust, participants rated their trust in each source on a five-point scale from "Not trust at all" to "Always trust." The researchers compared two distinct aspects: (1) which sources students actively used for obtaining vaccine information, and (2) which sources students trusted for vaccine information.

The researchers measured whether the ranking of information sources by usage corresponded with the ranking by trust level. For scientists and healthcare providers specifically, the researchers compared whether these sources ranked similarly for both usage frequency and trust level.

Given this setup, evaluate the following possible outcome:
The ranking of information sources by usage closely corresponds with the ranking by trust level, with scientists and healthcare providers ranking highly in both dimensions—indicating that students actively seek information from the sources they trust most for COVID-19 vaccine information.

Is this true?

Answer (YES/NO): NO